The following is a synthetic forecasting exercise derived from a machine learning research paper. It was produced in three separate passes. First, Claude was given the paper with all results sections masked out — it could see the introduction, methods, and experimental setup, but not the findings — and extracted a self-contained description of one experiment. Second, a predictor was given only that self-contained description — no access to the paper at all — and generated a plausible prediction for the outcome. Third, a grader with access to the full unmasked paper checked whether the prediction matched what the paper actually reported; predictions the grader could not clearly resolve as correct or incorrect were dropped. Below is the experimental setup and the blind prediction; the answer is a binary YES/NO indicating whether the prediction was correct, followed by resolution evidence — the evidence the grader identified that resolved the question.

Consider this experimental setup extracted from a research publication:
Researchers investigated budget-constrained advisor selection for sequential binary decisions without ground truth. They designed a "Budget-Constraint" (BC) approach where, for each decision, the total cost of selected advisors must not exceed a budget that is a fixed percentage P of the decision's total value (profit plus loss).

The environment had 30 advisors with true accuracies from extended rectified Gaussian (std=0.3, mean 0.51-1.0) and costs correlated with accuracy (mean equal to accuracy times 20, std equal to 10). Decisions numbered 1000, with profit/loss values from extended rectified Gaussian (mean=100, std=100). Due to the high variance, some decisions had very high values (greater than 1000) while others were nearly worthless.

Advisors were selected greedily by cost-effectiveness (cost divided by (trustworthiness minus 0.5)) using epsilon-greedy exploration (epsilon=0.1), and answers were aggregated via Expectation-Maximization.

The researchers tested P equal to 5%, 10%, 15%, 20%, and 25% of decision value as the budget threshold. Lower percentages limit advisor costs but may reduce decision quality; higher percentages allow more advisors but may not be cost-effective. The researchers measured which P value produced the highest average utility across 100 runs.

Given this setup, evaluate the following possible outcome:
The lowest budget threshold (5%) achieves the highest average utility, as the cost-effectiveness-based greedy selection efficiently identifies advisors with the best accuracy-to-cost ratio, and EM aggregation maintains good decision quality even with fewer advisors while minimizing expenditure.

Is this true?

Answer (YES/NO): NO